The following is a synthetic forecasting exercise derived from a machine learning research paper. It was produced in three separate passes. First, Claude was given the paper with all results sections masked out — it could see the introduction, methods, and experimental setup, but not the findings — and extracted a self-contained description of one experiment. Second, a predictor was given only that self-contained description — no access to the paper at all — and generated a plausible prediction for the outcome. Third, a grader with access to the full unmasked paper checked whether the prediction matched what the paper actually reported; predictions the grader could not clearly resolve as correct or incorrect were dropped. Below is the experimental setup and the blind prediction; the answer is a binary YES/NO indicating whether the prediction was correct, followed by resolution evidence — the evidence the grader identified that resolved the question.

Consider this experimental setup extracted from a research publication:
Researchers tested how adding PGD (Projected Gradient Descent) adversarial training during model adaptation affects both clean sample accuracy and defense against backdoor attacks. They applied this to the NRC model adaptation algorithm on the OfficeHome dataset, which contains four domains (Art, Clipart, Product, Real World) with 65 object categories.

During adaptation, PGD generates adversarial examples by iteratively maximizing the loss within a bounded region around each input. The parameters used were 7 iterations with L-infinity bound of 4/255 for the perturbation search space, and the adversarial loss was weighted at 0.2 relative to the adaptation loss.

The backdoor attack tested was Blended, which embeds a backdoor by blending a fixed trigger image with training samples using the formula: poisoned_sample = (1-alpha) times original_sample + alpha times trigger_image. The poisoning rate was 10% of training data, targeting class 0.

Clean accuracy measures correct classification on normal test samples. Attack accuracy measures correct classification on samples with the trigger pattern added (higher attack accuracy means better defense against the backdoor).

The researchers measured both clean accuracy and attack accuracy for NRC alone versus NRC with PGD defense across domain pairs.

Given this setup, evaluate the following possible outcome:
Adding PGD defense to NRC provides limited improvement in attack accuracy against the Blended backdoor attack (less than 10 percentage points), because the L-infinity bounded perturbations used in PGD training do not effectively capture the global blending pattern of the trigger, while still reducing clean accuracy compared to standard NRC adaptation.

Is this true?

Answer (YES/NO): NO